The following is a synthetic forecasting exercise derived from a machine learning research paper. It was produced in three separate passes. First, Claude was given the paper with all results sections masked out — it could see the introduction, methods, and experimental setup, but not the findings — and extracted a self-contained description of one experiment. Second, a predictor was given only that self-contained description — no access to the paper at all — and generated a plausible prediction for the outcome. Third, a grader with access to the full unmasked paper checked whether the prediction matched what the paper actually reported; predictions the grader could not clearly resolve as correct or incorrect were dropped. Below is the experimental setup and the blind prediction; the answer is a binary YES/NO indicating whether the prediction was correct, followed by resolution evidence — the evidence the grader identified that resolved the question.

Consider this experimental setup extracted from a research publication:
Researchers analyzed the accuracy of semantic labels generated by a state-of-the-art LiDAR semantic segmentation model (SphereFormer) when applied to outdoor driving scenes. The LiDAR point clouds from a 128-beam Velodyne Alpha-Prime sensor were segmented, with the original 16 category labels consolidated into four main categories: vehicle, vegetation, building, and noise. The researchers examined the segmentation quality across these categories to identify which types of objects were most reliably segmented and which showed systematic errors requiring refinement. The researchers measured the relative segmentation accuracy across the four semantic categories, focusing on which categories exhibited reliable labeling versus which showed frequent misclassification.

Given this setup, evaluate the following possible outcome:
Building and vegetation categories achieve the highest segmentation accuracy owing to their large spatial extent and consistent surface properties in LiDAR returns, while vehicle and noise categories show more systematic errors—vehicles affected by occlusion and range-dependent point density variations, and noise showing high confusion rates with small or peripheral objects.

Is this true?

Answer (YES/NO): NO